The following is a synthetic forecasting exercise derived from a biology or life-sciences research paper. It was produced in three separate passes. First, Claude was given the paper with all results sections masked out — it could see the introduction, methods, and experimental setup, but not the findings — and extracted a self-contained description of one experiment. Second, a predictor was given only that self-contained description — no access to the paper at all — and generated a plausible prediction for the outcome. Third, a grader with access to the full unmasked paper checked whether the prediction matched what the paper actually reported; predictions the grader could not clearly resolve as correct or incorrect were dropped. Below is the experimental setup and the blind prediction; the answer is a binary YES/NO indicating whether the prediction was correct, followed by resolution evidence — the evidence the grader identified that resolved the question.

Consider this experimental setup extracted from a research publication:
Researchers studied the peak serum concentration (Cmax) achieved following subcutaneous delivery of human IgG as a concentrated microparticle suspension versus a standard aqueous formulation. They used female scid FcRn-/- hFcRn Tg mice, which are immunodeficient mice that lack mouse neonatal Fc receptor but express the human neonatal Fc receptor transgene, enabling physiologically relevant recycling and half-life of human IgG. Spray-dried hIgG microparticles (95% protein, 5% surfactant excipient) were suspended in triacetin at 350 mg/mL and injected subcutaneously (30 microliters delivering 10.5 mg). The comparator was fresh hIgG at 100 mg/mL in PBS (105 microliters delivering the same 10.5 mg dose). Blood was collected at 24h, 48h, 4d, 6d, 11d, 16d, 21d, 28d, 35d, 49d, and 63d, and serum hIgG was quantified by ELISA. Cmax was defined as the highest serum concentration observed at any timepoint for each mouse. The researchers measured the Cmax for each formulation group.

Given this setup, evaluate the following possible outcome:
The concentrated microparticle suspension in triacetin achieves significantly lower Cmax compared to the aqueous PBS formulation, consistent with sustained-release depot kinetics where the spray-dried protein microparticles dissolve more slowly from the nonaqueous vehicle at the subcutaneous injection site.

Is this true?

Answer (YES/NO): NO